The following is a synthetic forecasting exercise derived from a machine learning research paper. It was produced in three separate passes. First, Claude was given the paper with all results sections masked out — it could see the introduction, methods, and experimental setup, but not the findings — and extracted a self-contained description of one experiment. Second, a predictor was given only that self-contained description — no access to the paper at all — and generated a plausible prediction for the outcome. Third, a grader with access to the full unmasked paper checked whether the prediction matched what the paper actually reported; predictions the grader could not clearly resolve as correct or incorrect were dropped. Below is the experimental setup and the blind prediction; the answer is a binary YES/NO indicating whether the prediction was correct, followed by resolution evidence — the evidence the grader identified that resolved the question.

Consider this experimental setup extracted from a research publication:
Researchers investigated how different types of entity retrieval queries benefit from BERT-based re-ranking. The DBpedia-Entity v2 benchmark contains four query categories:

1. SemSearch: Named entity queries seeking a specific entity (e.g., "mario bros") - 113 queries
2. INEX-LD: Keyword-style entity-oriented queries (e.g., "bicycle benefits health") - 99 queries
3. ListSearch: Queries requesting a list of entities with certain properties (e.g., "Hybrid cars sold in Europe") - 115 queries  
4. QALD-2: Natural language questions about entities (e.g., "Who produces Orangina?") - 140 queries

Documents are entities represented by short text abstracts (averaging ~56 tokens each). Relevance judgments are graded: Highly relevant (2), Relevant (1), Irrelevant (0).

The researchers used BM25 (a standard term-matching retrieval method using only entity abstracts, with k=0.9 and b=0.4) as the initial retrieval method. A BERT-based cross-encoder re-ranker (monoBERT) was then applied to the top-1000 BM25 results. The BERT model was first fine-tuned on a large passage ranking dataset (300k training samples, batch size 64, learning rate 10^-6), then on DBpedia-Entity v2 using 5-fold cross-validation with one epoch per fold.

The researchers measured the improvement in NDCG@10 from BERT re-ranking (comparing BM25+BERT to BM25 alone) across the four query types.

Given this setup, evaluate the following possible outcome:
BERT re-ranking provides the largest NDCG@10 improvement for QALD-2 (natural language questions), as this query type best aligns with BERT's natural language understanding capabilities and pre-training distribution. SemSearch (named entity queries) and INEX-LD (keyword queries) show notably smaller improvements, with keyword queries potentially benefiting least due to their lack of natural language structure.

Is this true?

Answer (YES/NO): YES